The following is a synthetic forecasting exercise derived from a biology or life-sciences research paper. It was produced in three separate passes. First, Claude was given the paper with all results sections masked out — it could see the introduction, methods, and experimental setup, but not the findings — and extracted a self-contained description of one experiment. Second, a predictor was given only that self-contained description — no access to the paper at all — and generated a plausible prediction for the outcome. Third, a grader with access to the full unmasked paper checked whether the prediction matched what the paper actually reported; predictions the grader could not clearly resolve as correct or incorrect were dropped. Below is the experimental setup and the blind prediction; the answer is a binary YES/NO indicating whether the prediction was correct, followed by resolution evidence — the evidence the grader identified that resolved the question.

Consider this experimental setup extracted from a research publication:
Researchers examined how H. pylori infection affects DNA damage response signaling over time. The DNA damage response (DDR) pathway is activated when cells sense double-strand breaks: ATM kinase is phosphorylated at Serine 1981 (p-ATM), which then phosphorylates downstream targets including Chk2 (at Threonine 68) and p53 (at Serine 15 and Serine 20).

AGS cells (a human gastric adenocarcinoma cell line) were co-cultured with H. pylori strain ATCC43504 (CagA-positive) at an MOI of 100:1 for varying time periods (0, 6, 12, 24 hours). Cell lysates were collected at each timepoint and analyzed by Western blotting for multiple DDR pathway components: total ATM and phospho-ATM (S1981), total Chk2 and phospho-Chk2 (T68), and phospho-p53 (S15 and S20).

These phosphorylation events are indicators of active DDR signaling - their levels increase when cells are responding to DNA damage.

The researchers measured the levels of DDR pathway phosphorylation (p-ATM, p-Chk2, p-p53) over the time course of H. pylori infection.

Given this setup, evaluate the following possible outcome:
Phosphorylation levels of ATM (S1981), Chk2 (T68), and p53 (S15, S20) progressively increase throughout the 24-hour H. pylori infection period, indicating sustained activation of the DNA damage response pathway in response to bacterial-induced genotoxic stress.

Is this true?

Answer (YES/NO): YES